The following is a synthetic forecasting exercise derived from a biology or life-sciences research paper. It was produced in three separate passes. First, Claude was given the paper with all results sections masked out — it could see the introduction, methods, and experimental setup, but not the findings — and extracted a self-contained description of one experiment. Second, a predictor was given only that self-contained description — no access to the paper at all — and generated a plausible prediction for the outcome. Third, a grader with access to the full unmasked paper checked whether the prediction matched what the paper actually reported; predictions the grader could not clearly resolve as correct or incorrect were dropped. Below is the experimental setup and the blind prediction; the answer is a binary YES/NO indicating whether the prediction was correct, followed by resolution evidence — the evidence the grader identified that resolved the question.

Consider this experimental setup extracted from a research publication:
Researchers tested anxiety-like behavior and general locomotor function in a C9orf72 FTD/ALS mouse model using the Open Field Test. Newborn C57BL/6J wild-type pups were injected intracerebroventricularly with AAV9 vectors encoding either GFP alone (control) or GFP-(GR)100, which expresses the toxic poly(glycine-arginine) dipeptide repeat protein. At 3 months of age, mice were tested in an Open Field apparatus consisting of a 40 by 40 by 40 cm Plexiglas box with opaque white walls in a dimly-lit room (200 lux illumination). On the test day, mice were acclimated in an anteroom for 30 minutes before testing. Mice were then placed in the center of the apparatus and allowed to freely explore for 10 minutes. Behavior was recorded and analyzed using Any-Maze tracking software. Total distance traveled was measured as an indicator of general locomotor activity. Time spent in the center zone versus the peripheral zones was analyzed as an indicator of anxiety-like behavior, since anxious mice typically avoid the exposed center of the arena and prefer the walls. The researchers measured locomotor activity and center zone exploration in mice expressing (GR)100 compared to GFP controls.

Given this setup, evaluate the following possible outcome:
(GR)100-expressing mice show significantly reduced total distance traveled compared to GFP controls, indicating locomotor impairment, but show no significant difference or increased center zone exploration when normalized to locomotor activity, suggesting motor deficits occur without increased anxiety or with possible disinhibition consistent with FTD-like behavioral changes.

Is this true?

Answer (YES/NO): NO